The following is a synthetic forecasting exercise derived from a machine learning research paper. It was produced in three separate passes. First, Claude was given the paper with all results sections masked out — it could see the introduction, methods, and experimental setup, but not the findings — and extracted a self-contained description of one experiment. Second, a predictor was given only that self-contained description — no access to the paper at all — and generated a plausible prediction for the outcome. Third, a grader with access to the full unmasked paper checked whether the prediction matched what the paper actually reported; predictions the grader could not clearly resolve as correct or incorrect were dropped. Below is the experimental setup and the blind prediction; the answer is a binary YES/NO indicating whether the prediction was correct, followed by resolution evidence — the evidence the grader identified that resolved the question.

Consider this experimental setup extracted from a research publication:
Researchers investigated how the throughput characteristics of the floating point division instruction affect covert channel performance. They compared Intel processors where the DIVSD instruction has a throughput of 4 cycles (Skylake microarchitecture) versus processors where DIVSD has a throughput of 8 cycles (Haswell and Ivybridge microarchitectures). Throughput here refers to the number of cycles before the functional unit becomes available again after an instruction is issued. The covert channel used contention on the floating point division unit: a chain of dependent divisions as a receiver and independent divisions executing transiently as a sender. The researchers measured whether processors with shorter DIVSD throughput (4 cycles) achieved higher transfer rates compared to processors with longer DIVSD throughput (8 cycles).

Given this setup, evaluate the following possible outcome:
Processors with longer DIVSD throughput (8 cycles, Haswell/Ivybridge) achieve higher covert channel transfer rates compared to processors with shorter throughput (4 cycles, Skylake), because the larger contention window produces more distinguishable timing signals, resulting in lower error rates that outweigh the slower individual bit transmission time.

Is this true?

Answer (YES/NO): NO